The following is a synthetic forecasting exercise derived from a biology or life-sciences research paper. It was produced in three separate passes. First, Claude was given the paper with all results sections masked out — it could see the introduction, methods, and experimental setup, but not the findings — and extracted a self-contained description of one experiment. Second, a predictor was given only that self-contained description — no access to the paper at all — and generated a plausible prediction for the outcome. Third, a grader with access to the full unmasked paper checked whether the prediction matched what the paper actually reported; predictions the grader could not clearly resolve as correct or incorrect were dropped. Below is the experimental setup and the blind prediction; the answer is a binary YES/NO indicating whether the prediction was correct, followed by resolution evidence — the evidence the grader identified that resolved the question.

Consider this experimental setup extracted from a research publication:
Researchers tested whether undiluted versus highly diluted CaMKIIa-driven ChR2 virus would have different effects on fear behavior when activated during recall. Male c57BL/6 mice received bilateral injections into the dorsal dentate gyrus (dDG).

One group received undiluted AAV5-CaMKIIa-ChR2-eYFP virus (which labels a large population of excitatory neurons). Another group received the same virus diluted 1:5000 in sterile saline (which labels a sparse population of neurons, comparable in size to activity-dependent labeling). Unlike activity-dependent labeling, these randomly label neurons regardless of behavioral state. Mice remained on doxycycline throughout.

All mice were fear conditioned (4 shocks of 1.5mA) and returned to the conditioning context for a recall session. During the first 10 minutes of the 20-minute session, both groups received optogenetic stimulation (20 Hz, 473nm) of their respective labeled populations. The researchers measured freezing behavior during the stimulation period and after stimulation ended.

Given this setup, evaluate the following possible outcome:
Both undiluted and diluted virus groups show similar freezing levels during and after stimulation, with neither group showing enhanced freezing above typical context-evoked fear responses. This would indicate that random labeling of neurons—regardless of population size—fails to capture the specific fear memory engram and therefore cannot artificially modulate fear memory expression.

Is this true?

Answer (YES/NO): NO